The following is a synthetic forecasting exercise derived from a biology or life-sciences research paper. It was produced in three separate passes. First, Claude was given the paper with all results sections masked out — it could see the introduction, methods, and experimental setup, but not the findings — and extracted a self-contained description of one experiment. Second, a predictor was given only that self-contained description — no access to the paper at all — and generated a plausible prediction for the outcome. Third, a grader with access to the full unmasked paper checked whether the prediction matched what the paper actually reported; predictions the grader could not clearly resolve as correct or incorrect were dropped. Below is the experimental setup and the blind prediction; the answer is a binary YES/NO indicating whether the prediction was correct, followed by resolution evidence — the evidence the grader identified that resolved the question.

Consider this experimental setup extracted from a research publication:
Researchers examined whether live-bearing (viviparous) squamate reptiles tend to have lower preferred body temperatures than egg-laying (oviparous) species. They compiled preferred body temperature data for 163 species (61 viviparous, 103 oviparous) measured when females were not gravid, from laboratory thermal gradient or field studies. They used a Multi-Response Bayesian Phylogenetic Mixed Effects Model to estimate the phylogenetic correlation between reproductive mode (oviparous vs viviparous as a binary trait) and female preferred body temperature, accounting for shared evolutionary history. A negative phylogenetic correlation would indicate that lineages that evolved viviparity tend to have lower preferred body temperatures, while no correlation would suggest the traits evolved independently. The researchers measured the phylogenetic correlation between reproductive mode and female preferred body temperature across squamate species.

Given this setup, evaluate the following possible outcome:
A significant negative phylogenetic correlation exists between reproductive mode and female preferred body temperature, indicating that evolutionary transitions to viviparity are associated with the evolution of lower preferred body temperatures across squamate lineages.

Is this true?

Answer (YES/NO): YES